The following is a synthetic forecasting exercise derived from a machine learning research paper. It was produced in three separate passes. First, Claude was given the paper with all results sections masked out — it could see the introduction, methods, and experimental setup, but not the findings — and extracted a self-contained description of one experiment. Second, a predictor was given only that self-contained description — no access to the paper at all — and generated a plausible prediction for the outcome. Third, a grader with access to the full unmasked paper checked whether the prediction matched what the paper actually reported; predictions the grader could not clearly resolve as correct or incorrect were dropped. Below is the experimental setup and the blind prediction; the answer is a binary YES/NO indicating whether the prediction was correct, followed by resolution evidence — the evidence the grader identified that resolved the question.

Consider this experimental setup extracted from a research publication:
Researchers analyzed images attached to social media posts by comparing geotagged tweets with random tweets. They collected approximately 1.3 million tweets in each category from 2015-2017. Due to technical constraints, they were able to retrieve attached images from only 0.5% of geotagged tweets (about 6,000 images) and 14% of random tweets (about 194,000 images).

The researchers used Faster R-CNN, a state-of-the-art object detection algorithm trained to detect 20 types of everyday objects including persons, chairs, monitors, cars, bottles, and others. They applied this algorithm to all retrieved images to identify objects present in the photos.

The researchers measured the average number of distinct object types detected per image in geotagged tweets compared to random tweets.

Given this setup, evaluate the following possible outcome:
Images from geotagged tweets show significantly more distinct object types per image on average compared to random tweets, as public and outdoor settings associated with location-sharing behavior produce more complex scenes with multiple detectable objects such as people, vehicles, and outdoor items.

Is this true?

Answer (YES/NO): YES